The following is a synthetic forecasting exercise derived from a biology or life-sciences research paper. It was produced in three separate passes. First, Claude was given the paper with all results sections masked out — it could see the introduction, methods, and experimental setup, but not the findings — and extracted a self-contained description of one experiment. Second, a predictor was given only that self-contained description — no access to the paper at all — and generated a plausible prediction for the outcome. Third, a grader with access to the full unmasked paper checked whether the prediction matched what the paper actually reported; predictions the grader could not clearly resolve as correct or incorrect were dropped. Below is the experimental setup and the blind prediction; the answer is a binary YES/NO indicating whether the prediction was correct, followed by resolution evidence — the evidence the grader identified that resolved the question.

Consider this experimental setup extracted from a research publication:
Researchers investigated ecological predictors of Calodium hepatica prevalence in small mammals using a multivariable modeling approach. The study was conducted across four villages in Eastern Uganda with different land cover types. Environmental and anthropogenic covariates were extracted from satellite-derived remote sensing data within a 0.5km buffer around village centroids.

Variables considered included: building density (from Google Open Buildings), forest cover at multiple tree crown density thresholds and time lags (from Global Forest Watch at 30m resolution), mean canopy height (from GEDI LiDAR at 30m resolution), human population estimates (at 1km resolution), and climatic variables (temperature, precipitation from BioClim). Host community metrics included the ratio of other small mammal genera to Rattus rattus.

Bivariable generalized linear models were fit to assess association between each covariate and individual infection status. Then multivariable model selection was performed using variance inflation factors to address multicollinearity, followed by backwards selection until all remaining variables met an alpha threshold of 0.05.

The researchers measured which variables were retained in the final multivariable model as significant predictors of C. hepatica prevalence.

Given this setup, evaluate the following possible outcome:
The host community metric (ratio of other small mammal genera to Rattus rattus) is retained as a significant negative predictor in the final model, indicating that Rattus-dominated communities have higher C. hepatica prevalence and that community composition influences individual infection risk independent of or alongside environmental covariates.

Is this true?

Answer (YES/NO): YES